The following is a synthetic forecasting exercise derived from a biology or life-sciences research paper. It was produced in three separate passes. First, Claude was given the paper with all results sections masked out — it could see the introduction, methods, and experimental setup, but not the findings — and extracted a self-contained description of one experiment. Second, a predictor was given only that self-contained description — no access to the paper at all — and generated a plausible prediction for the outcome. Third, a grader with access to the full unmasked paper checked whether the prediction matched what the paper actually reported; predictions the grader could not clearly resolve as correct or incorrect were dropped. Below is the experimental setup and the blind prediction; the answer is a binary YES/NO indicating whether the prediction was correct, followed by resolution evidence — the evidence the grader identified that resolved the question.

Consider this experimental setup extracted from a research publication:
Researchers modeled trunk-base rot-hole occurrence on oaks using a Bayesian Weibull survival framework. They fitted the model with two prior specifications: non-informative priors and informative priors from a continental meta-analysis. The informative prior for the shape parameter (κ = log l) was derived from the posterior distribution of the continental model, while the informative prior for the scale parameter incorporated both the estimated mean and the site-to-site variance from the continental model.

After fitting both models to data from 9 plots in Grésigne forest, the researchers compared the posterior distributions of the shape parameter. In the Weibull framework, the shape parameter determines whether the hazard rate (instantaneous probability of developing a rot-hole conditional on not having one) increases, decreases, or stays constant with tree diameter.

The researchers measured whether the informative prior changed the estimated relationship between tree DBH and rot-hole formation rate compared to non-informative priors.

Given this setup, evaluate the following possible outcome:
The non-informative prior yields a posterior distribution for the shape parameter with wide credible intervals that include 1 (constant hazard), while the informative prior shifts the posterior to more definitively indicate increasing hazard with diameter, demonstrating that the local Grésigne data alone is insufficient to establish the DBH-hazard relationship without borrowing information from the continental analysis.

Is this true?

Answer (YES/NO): NO